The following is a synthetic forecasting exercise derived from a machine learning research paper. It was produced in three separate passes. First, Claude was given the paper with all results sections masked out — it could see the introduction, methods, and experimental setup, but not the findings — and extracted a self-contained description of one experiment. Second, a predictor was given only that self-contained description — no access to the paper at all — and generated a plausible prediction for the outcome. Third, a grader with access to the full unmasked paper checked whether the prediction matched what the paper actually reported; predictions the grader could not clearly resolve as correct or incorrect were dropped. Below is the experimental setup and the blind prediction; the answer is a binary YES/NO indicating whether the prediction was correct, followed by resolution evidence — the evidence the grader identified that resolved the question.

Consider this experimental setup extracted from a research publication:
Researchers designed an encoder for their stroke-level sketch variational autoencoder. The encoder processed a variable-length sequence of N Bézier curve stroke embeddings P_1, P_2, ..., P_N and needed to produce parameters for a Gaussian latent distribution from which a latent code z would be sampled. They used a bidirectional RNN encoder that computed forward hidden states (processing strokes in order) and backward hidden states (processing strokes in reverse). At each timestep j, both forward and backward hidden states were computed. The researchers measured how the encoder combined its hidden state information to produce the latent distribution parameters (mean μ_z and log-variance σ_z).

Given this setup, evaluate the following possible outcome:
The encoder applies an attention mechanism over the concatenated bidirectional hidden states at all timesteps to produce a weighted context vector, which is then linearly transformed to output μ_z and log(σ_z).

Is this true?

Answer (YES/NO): NO